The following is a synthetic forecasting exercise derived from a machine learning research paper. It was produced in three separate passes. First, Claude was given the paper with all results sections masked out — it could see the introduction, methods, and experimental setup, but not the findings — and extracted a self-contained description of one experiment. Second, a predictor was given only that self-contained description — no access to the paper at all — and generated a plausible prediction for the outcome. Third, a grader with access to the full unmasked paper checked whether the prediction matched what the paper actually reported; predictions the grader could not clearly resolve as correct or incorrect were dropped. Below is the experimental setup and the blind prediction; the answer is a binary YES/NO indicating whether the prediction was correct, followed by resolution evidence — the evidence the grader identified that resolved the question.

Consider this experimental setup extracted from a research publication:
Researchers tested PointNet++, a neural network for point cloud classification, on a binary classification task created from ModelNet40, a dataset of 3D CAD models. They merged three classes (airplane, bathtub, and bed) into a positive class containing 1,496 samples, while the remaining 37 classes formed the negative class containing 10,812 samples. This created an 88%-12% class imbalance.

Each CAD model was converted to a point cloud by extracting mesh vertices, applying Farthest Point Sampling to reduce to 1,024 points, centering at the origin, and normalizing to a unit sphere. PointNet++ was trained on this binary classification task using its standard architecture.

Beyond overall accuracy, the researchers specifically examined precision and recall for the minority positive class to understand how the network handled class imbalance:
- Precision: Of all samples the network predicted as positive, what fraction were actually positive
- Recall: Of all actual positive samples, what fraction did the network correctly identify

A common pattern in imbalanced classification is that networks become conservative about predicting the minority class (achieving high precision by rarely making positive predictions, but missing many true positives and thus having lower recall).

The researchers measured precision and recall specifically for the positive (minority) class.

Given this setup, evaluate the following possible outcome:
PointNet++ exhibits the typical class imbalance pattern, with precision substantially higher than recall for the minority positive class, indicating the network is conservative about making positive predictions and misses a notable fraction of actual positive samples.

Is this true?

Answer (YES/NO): NO